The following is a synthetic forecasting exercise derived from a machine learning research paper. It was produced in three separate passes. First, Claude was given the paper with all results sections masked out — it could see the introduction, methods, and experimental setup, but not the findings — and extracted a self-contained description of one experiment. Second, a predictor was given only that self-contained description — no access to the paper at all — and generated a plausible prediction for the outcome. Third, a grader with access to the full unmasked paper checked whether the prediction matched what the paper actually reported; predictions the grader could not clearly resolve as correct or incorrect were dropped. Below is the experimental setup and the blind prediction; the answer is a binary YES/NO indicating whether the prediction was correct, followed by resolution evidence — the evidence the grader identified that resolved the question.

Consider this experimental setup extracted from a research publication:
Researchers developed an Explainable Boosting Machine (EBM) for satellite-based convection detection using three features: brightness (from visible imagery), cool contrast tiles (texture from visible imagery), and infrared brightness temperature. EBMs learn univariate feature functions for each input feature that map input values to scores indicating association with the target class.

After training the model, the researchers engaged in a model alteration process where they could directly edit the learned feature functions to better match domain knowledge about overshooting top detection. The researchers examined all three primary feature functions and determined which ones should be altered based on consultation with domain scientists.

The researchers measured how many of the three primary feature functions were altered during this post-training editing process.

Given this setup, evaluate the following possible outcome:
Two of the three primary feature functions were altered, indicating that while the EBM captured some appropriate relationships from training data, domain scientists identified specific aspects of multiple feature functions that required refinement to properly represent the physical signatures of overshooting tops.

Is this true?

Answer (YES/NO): YES